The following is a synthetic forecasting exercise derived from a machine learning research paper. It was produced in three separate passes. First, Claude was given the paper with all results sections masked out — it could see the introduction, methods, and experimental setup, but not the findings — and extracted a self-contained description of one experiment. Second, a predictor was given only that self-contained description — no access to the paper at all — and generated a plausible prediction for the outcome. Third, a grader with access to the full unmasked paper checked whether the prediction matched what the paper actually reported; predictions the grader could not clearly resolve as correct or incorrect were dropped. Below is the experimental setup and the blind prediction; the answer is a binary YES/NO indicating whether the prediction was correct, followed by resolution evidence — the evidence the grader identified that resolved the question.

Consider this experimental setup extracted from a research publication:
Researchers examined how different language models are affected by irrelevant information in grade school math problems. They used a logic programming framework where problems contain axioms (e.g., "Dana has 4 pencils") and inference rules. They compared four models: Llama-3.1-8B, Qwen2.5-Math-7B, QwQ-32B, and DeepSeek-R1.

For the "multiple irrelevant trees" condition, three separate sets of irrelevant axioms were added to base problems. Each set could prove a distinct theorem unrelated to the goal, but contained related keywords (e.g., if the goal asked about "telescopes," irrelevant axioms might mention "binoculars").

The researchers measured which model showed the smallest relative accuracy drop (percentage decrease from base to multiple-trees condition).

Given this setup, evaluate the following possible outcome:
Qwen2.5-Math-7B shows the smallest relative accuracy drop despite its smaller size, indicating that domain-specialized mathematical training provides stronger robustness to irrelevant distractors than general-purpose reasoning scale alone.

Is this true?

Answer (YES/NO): NO